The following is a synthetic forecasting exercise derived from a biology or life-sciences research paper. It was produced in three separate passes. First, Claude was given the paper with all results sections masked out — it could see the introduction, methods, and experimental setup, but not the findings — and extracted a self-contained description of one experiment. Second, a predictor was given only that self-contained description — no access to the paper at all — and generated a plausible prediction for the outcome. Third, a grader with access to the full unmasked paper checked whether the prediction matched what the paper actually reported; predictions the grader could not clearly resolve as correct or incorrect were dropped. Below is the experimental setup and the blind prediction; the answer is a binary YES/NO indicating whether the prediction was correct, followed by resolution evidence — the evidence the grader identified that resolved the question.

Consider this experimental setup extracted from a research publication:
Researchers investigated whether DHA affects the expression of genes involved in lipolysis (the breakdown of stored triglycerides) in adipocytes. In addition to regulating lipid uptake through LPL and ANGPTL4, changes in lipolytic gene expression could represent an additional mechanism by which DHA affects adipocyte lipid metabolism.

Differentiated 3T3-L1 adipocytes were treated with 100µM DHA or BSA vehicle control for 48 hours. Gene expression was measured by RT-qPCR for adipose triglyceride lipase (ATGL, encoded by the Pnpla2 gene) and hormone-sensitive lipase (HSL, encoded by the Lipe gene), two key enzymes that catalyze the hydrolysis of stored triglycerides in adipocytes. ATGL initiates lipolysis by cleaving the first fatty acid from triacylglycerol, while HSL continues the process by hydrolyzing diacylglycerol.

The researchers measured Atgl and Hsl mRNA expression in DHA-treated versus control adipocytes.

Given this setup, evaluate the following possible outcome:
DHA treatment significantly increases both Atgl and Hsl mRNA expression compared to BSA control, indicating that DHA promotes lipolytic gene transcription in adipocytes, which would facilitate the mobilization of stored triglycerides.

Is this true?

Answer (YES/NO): NO